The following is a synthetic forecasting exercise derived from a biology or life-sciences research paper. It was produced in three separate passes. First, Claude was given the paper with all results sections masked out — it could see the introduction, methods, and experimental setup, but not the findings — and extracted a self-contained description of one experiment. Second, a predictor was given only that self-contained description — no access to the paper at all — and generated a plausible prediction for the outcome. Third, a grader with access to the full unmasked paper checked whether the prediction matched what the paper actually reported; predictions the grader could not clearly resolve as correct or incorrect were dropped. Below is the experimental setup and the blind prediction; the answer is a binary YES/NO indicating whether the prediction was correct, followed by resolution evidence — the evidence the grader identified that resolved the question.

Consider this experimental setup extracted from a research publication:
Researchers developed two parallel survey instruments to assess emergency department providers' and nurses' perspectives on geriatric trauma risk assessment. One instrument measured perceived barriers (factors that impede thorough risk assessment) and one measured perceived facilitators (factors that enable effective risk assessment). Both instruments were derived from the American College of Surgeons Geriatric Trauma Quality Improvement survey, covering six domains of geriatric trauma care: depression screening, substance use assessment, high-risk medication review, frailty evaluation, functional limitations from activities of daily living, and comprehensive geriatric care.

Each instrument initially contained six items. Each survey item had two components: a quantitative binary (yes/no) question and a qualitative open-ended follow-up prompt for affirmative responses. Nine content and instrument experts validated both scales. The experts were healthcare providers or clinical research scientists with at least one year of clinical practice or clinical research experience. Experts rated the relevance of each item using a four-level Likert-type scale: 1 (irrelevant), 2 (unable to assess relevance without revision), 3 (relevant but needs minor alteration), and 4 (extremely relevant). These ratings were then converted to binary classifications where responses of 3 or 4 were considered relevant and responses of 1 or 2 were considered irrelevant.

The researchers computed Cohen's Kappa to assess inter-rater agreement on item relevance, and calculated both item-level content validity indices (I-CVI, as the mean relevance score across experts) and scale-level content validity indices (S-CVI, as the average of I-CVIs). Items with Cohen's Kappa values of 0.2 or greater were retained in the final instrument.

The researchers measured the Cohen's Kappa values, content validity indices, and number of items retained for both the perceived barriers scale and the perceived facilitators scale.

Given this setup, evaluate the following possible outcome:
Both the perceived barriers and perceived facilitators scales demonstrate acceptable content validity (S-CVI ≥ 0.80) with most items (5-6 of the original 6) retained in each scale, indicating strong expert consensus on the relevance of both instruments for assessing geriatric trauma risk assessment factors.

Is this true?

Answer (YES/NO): NO